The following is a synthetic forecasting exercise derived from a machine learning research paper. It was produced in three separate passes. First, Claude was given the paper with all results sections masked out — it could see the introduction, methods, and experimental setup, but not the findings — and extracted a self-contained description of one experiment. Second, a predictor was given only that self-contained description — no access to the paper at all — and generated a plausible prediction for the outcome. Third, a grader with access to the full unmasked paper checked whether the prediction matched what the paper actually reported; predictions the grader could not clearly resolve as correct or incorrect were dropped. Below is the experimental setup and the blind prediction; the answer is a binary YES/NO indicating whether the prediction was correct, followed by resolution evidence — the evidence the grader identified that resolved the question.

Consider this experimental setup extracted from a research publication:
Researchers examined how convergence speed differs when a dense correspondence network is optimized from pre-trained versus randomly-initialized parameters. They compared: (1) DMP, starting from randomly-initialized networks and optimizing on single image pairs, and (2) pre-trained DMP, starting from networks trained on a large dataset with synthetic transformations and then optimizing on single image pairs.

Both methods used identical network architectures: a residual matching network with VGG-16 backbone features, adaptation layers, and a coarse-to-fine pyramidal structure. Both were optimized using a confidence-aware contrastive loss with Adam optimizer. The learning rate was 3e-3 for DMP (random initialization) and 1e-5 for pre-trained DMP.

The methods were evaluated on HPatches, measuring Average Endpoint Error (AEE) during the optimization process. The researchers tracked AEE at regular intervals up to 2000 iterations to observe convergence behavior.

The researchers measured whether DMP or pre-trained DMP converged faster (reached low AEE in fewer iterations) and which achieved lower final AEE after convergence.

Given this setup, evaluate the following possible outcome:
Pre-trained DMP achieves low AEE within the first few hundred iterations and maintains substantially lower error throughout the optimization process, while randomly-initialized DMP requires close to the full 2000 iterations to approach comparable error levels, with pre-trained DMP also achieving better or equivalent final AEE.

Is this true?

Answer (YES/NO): NO